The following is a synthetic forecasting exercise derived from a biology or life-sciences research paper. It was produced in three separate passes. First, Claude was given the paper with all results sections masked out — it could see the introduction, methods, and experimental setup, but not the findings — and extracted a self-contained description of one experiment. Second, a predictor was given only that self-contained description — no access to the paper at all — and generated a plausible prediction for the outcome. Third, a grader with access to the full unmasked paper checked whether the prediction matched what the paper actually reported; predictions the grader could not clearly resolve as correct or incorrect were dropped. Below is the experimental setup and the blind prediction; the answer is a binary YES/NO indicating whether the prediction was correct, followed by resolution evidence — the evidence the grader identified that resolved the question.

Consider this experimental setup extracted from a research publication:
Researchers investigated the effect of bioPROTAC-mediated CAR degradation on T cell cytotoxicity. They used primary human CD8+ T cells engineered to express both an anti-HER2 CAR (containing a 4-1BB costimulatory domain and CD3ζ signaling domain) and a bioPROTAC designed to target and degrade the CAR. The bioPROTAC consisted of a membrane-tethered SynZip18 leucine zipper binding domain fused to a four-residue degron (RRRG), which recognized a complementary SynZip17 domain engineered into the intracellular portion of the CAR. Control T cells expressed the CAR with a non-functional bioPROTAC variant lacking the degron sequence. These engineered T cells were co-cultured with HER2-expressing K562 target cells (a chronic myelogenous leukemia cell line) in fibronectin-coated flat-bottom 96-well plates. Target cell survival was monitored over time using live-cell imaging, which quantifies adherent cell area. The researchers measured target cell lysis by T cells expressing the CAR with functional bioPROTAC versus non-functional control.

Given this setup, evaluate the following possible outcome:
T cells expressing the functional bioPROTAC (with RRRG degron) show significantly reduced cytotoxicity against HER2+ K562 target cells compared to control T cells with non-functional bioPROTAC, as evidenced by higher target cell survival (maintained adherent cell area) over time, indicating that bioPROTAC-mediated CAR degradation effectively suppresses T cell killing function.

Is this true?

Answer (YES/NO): YES